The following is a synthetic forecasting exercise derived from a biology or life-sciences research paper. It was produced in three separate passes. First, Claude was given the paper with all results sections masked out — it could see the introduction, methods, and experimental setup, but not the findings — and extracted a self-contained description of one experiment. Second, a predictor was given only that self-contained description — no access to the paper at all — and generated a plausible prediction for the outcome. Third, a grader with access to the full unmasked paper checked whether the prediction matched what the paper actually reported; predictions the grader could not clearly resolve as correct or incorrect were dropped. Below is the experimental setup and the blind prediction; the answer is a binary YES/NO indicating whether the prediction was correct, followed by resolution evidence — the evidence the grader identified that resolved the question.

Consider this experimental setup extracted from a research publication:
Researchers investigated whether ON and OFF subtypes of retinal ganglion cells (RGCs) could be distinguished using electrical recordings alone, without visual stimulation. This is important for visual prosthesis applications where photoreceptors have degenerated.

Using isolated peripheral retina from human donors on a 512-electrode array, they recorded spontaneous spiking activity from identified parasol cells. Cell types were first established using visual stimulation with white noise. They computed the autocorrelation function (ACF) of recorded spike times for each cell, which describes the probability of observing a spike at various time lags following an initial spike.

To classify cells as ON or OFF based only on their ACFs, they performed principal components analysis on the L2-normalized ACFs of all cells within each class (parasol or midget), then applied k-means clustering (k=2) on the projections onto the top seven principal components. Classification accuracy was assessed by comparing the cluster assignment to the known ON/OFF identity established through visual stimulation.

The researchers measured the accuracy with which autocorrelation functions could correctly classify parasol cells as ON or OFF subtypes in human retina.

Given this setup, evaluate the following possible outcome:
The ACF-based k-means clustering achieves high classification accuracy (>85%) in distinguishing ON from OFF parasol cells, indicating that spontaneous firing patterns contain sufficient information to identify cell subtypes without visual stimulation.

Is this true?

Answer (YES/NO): YES